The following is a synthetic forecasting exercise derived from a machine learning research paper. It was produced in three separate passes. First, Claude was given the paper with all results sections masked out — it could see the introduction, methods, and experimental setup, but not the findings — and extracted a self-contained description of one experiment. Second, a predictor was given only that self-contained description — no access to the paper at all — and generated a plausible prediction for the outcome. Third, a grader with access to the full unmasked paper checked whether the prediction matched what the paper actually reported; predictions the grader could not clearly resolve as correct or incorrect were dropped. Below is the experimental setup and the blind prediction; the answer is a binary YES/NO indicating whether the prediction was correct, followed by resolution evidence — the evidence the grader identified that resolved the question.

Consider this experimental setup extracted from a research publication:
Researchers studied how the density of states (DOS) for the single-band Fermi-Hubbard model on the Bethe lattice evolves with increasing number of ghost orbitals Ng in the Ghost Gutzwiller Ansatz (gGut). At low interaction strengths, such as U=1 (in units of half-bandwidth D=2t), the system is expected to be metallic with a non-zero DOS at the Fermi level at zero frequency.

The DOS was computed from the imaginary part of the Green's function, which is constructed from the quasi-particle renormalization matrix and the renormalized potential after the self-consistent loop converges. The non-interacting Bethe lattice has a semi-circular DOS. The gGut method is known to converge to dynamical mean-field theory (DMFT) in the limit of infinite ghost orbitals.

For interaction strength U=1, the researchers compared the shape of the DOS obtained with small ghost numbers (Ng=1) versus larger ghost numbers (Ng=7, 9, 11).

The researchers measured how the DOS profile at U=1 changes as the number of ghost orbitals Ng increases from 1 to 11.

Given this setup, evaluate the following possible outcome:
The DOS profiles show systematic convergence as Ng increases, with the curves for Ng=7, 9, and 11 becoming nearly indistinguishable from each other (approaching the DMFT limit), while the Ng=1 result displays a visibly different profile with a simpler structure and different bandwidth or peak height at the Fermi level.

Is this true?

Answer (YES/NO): NO